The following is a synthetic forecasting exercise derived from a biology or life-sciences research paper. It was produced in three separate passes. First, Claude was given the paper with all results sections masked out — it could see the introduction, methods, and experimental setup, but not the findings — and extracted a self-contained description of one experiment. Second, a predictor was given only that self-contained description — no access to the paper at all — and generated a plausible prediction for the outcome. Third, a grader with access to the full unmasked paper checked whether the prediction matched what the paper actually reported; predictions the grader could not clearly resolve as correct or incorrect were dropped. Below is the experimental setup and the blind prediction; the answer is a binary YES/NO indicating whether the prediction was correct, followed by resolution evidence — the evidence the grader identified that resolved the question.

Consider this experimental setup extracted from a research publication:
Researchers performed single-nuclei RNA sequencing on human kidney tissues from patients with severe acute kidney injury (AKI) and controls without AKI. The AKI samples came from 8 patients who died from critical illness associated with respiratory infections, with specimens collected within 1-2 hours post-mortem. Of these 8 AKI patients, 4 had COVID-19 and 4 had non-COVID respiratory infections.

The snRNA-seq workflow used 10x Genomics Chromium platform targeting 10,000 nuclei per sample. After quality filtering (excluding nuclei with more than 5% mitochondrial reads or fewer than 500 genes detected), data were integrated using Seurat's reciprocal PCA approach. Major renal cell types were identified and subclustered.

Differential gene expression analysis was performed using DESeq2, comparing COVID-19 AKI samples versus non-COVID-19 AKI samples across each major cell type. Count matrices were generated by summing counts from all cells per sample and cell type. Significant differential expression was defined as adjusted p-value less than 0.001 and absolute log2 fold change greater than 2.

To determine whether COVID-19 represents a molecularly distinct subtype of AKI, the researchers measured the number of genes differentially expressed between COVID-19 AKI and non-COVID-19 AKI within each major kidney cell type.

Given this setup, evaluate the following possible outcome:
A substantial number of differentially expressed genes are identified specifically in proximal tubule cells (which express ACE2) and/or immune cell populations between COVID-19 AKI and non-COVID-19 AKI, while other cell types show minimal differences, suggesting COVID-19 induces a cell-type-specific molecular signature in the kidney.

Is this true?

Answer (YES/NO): NO